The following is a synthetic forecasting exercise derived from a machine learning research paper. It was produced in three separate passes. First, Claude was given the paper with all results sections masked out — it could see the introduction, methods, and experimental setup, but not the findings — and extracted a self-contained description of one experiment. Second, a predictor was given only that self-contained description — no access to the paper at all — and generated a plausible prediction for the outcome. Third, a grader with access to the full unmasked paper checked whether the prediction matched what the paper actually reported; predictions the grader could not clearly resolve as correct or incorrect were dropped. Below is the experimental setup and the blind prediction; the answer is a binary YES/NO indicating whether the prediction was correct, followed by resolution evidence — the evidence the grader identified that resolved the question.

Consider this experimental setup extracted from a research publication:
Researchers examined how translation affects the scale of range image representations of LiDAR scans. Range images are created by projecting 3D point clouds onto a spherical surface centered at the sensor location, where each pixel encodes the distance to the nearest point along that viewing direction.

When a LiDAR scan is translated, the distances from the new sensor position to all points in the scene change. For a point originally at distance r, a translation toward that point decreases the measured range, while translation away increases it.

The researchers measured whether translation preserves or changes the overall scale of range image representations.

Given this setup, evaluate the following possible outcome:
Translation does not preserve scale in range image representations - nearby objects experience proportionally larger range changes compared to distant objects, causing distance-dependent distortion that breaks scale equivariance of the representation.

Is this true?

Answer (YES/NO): YES